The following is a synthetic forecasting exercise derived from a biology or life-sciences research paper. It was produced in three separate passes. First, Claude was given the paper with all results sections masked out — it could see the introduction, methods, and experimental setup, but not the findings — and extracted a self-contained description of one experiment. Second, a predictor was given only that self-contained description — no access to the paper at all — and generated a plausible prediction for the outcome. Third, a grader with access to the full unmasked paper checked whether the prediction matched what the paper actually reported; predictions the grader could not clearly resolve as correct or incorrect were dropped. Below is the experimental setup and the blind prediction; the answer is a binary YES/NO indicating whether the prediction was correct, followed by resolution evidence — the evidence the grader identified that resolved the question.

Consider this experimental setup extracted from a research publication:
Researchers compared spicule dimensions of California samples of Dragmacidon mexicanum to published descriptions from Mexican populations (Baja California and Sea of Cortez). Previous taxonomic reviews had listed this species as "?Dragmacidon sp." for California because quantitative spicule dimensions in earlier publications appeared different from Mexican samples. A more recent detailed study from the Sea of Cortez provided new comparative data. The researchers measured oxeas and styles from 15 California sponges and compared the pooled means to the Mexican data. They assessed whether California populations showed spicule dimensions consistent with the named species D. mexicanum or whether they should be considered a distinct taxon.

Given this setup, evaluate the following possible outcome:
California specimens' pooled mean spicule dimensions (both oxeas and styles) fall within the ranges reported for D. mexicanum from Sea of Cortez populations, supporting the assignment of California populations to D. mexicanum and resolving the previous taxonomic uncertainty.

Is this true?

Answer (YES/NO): YES